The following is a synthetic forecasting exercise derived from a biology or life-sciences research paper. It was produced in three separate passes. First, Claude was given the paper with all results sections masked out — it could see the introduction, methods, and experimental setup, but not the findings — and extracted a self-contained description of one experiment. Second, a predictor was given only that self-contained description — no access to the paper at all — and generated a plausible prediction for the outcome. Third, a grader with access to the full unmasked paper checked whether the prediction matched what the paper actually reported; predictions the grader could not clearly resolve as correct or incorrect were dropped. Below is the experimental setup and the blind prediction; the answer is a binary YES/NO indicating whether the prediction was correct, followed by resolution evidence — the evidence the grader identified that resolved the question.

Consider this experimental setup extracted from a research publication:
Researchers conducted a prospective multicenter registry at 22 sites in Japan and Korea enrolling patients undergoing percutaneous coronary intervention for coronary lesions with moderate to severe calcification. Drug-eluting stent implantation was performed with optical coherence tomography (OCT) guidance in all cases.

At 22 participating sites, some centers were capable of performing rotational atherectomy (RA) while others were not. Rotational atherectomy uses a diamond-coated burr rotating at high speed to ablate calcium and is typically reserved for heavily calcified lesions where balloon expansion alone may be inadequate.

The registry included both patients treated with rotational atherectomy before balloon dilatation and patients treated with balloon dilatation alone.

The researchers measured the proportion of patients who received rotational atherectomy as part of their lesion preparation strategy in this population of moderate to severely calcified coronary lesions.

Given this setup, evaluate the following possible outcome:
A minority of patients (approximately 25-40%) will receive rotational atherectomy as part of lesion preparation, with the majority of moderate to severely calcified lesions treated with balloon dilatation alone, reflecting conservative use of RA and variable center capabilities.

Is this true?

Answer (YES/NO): YES